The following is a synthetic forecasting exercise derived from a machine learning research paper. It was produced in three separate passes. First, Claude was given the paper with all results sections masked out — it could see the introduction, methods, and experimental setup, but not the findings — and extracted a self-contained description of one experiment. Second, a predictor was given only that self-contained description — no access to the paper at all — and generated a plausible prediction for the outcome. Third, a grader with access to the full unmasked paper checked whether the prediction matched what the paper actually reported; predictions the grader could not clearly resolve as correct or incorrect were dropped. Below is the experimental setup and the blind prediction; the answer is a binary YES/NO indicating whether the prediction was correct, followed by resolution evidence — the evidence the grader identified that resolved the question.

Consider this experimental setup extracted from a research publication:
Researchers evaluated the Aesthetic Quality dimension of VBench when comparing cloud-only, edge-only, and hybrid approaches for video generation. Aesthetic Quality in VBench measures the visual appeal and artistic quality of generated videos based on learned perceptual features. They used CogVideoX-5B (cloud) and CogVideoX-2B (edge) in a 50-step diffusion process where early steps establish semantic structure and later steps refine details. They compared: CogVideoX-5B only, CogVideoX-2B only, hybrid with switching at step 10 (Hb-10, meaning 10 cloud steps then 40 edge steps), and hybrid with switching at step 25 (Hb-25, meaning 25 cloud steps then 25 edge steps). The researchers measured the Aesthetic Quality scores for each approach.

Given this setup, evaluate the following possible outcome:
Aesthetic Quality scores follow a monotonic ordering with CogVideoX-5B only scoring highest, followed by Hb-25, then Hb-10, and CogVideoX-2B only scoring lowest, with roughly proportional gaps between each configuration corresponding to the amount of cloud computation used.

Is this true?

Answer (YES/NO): NO